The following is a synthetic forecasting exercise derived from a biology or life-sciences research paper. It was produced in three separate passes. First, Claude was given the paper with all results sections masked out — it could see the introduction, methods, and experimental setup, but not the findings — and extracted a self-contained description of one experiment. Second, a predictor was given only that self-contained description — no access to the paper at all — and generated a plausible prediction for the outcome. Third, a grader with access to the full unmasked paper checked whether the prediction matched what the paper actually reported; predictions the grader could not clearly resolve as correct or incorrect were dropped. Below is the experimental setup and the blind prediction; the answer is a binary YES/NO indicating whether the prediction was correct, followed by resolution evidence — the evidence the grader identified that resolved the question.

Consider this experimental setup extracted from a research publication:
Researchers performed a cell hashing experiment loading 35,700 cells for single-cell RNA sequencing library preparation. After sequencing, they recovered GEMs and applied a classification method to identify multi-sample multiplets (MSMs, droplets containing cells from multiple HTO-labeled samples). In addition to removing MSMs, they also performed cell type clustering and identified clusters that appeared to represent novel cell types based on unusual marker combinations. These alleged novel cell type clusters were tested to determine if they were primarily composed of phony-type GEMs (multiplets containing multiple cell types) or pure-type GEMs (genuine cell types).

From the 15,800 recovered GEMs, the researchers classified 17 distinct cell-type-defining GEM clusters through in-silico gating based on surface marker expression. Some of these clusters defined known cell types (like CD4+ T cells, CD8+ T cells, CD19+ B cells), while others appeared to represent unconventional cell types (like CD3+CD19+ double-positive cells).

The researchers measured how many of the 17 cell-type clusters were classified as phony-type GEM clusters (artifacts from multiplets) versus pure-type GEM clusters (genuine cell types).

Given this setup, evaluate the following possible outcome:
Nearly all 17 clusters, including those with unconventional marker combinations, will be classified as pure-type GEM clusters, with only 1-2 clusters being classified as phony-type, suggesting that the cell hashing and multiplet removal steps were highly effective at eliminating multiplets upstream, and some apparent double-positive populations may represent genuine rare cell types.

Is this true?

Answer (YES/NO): NO